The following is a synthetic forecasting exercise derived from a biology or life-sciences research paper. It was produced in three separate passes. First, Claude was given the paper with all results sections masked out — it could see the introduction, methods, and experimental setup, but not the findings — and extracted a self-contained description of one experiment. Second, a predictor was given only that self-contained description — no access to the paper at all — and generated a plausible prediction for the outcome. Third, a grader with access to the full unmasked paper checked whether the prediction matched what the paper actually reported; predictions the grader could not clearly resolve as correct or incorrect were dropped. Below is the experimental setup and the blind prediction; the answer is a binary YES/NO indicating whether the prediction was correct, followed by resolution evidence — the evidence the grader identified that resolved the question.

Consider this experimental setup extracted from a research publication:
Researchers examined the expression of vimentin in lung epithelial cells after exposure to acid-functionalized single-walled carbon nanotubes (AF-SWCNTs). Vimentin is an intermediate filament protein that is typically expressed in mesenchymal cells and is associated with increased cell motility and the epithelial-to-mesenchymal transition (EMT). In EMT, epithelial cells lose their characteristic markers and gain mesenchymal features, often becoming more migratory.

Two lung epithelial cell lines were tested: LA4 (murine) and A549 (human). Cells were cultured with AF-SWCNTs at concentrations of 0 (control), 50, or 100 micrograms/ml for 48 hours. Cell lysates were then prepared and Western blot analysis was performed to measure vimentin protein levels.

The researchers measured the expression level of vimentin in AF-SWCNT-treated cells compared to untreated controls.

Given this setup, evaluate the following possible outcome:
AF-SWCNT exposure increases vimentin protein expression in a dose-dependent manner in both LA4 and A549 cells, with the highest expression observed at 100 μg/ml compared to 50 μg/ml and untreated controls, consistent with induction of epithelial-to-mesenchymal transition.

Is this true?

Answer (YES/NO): NO